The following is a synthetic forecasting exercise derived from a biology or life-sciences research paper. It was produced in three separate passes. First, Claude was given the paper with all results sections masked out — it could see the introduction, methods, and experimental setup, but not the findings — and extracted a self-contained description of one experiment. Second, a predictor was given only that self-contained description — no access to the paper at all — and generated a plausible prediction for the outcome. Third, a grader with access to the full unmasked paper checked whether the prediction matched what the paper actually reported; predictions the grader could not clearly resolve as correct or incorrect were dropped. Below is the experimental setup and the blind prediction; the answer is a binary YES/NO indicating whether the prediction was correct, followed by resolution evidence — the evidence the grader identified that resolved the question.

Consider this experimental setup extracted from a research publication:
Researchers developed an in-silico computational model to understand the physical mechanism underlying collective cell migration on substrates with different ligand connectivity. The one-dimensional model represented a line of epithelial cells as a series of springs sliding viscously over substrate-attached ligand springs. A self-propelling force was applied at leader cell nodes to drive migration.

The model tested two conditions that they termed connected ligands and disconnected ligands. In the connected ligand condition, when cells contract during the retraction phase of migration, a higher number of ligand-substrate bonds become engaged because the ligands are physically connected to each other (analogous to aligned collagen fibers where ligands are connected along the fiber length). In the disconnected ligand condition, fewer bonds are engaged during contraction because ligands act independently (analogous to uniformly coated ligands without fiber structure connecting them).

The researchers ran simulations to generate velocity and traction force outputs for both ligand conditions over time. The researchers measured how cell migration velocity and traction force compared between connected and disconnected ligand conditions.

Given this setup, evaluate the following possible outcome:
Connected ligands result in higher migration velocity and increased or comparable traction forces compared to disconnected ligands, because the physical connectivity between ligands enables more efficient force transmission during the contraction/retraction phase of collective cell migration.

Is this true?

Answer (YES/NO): NO